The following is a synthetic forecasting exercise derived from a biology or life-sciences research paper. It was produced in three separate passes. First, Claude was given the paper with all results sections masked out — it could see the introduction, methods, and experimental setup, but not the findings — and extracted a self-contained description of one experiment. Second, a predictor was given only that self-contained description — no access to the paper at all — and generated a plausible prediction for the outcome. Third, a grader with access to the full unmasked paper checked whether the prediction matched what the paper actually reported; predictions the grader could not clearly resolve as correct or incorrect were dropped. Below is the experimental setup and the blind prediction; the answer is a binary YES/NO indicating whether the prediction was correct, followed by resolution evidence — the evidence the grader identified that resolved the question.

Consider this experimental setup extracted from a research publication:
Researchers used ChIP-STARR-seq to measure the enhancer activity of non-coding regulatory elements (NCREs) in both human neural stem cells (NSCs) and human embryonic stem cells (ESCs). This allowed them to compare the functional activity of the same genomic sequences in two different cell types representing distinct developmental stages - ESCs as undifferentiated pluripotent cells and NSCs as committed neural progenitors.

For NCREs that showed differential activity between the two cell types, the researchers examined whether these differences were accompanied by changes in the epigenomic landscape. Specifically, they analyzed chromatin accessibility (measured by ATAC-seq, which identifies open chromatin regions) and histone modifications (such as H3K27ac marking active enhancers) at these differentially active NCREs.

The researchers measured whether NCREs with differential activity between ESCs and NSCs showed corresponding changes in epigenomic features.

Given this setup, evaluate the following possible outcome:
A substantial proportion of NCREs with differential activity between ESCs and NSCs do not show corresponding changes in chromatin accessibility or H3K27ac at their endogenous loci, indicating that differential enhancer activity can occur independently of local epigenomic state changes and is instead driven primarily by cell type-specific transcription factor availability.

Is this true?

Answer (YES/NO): NO